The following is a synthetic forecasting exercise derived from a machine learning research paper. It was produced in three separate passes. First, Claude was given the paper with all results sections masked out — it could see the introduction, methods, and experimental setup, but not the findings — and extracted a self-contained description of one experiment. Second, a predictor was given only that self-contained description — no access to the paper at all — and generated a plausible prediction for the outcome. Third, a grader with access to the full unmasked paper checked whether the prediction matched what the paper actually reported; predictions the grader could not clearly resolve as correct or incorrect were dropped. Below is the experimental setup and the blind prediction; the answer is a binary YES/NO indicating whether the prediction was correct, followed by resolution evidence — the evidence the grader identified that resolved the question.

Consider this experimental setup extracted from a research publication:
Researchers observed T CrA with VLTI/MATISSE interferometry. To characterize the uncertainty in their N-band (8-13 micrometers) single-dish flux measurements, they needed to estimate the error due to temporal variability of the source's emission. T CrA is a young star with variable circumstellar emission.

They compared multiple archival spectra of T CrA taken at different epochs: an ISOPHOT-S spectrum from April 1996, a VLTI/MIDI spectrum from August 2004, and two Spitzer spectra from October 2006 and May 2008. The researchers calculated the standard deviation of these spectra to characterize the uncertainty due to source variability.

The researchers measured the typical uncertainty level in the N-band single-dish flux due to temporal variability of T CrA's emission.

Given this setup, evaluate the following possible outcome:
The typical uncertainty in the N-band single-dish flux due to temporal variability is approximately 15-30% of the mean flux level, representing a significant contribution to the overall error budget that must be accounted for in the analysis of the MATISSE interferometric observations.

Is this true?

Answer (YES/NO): YES